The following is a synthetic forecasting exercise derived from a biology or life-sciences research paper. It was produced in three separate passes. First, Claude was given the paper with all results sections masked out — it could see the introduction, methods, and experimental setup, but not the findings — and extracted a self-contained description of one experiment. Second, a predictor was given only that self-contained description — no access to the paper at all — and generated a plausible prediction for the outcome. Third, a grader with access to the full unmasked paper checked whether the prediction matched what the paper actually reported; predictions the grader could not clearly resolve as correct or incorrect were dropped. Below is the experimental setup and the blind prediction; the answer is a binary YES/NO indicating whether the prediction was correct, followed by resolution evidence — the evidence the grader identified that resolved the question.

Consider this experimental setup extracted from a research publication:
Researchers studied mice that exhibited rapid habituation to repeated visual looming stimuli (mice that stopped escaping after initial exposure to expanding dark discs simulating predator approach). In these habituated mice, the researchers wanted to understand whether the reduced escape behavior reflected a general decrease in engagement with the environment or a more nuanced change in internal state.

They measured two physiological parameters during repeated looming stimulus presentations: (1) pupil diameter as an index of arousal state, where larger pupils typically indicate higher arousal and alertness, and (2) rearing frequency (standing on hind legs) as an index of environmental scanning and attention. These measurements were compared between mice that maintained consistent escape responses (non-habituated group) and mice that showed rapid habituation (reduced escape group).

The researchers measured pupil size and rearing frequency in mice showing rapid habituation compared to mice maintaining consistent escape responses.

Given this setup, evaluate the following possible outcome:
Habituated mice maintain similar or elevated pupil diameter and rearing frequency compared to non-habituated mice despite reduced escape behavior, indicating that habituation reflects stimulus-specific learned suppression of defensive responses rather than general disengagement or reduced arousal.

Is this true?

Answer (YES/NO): NO